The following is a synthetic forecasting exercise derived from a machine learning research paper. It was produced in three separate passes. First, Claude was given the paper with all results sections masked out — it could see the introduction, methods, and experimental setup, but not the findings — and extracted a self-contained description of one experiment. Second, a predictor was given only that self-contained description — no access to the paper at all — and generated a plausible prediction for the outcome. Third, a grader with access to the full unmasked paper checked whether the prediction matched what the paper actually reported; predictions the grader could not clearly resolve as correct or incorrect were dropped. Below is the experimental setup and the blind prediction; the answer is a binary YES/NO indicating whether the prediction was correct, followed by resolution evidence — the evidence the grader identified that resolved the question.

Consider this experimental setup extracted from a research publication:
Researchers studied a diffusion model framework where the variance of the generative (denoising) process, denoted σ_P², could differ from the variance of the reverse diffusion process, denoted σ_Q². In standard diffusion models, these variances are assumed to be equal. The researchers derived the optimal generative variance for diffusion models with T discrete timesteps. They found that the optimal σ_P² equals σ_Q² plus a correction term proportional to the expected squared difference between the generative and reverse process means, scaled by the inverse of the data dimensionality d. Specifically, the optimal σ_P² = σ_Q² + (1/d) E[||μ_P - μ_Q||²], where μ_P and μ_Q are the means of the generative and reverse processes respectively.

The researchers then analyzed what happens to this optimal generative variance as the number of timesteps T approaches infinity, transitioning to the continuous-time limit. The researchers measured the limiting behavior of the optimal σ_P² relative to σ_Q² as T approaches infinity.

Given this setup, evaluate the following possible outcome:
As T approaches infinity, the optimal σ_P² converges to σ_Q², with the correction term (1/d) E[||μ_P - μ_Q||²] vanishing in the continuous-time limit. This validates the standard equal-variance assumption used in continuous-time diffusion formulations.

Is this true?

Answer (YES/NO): YES